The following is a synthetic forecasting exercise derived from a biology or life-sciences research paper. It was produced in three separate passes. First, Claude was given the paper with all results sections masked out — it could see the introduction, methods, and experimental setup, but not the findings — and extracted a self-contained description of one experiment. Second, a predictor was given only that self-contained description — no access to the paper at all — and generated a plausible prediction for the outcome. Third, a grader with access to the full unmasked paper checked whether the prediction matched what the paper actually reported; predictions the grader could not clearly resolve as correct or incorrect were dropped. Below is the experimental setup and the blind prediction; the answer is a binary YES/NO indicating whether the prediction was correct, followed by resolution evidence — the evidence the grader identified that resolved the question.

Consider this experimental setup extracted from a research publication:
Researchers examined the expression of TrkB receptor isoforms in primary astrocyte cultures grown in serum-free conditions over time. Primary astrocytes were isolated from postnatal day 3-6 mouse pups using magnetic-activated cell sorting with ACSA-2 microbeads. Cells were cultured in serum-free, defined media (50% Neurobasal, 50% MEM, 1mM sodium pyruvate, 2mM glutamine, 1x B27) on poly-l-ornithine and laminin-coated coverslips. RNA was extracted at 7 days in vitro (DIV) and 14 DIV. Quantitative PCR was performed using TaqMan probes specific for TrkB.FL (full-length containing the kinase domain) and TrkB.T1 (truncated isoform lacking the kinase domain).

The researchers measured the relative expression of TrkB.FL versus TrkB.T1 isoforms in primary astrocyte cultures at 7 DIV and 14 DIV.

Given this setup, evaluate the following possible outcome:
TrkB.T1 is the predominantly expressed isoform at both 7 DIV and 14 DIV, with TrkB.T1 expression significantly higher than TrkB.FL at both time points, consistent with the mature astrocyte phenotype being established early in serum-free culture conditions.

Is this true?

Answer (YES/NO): NO